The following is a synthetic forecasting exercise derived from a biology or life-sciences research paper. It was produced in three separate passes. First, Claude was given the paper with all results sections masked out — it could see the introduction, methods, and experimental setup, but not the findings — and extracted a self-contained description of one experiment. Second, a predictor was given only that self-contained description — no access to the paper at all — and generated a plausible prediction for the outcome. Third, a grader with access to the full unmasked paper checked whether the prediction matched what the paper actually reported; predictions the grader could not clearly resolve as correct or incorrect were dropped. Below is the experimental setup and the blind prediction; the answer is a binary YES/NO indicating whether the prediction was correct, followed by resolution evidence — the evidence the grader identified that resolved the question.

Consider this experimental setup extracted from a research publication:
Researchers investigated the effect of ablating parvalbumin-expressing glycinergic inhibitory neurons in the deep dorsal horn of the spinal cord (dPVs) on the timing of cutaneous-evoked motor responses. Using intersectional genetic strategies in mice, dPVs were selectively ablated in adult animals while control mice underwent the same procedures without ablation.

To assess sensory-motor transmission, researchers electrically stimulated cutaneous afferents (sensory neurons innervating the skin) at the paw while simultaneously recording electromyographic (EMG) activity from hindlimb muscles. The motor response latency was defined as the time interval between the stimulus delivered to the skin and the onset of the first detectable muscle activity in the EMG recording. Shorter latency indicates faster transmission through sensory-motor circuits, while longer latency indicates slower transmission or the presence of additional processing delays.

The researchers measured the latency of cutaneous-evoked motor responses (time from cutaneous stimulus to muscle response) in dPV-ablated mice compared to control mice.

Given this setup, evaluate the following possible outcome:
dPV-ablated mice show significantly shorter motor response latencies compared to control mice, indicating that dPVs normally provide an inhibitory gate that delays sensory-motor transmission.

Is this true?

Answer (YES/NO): YES